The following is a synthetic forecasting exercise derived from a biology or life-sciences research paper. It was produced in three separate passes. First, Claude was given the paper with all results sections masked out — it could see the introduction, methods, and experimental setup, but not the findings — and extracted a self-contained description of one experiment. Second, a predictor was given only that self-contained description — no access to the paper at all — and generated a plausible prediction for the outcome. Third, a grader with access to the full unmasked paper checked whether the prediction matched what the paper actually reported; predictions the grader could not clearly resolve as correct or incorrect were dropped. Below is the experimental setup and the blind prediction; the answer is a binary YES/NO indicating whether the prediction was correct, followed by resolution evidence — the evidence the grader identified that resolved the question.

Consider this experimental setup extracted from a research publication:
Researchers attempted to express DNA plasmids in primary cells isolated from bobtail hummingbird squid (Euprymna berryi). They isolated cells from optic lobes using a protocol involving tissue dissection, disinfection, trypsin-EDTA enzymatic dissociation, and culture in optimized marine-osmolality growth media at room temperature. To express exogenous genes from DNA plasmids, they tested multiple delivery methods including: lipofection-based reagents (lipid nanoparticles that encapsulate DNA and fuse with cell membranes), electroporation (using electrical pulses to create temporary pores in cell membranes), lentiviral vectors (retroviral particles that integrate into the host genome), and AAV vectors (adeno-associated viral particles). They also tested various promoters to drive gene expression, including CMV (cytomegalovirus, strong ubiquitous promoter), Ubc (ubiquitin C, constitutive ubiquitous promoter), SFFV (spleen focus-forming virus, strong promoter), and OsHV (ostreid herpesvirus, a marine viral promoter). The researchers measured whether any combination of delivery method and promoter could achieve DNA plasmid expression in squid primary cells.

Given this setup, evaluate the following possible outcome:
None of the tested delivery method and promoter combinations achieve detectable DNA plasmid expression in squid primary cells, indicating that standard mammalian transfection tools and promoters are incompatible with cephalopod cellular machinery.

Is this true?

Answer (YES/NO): YES